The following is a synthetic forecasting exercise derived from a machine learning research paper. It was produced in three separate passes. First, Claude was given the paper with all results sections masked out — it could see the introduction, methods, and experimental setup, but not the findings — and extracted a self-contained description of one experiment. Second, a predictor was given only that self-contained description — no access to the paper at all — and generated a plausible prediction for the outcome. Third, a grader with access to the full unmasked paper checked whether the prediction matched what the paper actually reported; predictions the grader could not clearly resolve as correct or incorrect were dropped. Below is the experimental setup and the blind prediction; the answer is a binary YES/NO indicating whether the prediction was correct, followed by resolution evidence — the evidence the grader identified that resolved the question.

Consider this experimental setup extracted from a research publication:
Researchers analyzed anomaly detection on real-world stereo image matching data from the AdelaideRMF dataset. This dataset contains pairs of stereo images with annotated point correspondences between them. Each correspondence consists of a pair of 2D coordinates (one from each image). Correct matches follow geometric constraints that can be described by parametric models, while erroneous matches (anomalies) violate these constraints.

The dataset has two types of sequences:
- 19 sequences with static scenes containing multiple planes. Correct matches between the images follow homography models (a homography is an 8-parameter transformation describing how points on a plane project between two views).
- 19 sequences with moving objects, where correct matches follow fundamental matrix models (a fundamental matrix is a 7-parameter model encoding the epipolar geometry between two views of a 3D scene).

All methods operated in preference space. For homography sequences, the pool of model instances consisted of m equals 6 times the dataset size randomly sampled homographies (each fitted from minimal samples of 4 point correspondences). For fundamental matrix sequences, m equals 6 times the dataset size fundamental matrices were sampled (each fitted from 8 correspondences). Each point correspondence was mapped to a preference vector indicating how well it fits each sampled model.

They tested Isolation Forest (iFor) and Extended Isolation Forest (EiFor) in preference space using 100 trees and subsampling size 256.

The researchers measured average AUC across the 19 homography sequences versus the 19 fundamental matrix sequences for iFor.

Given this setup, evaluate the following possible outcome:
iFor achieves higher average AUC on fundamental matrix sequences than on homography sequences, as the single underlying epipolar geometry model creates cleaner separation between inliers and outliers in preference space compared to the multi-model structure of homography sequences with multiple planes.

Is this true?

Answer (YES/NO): YES